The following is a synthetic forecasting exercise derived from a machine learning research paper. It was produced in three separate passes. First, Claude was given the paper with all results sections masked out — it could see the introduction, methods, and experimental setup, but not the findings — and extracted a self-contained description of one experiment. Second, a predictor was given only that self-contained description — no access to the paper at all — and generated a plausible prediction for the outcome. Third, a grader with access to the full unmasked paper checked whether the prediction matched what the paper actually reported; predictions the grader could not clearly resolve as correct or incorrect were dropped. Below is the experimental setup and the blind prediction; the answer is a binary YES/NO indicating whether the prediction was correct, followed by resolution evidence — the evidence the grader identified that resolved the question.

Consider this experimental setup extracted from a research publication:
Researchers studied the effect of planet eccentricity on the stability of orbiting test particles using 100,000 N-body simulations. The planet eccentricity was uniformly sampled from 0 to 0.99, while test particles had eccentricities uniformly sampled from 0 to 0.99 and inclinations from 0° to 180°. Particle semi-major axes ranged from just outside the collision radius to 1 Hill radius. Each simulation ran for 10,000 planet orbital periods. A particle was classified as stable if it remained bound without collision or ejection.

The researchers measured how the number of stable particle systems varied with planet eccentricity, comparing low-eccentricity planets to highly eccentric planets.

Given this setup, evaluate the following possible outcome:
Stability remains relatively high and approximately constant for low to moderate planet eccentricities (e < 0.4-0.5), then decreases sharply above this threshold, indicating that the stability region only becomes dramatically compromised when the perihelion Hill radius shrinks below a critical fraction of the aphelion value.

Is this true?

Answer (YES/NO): NO